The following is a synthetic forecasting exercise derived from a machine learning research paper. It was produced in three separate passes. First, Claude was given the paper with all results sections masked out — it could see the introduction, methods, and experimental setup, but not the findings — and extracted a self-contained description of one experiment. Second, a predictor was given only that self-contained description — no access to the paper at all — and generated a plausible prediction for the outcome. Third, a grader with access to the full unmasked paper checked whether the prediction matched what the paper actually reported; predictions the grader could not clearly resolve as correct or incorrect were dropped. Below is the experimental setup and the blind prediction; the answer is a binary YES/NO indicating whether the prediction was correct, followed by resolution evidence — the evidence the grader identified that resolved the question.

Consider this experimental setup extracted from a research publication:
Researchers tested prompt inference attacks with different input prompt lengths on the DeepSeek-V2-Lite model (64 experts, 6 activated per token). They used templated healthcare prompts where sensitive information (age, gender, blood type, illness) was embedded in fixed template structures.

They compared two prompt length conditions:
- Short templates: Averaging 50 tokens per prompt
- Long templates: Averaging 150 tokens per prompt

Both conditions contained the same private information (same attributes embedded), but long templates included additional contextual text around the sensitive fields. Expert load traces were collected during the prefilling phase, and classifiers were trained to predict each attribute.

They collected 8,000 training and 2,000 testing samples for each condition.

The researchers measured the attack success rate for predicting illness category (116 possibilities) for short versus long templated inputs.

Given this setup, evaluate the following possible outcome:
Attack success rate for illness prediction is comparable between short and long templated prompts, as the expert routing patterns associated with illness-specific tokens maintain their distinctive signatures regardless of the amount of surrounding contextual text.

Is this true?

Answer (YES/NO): NO